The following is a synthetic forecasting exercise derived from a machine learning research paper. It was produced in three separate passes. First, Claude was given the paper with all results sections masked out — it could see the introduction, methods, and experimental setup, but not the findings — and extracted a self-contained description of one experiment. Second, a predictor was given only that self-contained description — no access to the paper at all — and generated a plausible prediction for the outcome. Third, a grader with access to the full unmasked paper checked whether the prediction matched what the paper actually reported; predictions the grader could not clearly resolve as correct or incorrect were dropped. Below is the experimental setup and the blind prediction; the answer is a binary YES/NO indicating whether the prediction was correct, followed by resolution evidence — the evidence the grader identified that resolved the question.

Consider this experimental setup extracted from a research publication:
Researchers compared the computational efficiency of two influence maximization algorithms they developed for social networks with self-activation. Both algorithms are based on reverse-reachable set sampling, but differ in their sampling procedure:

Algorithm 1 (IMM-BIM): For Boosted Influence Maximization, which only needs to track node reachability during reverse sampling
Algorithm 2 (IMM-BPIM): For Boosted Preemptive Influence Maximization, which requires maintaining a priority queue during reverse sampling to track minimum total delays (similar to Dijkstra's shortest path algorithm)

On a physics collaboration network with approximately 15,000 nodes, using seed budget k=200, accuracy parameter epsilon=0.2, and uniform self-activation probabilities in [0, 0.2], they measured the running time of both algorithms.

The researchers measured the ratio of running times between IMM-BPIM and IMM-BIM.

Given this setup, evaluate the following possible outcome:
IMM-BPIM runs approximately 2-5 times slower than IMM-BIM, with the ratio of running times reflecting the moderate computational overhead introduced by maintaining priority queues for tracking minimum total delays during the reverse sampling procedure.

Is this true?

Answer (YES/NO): NO